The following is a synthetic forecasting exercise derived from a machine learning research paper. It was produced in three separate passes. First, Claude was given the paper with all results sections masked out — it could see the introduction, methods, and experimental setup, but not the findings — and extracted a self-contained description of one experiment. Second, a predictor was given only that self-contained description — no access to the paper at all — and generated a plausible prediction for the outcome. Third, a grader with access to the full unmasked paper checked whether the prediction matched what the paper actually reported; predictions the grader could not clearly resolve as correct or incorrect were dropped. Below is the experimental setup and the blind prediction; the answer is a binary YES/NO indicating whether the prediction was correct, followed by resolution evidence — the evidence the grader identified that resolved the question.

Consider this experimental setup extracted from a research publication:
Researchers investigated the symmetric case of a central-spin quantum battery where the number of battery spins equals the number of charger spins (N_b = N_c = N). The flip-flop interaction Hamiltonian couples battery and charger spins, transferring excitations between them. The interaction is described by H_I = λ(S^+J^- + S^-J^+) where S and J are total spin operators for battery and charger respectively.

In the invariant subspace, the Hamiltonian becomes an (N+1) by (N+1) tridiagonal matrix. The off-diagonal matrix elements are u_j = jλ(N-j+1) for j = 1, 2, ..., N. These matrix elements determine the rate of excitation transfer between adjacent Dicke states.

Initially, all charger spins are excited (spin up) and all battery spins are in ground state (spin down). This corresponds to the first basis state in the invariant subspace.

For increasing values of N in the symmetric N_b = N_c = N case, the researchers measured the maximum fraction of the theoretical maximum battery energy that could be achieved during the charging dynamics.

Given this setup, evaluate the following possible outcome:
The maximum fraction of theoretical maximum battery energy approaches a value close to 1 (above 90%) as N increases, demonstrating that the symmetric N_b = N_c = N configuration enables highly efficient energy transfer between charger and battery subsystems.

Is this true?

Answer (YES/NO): YES